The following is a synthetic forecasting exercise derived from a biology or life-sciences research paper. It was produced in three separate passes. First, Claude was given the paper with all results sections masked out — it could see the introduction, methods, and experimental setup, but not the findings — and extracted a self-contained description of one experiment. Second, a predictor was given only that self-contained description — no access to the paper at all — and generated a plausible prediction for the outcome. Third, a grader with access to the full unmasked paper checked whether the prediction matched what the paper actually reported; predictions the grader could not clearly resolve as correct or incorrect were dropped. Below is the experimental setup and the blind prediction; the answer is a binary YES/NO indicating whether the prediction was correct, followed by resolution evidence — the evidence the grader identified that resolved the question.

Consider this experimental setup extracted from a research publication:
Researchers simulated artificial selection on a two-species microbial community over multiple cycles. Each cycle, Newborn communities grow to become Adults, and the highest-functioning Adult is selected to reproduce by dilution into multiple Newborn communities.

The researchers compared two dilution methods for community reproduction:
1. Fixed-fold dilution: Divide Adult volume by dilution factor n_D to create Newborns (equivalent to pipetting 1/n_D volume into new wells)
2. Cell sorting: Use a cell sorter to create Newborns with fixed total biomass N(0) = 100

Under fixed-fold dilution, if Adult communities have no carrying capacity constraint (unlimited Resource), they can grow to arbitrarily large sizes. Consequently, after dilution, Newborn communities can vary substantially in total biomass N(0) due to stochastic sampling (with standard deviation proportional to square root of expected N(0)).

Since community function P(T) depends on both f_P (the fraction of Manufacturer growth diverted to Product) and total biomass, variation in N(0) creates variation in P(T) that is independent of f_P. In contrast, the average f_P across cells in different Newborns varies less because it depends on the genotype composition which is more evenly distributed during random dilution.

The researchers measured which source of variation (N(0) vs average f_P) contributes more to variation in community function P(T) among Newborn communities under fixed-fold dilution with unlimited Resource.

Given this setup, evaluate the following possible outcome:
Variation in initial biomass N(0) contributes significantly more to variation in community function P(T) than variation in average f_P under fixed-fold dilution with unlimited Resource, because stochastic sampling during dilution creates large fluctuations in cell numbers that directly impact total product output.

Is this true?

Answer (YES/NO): YES